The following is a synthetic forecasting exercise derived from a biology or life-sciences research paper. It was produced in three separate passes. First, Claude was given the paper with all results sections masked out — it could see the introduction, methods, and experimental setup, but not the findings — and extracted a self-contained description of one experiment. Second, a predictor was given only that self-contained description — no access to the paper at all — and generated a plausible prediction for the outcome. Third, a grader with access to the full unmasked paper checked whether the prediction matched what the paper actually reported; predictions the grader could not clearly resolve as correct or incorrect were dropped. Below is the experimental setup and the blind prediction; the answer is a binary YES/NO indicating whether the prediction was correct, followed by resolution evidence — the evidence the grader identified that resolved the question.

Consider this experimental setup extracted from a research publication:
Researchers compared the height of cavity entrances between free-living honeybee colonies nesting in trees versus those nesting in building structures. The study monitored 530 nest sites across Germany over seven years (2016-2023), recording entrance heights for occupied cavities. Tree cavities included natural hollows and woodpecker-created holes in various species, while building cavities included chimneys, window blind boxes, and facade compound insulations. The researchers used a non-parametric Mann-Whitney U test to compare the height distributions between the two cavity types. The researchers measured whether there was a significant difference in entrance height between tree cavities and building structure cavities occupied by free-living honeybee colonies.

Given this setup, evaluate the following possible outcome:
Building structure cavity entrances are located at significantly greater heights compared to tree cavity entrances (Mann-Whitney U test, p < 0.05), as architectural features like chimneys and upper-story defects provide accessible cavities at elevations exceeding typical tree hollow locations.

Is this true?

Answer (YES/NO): YES